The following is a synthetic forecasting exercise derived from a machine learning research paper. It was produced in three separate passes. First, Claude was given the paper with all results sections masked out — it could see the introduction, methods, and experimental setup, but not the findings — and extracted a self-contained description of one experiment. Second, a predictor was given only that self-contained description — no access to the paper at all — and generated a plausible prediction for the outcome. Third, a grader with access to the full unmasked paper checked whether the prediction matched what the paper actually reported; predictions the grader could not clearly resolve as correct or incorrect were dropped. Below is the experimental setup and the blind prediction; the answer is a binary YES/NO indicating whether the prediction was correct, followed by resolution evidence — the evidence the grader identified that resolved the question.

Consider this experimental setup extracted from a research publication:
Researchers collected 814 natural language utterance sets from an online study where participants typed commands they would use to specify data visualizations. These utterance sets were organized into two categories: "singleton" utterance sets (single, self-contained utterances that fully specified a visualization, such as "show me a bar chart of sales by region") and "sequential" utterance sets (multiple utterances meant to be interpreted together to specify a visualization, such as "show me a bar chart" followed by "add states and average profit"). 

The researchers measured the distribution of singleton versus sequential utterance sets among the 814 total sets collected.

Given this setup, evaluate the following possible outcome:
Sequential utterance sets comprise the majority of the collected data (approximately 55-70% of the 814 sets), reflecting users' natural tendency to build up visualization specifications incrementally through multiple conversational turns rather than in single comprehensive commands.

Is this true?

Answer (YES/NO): NO